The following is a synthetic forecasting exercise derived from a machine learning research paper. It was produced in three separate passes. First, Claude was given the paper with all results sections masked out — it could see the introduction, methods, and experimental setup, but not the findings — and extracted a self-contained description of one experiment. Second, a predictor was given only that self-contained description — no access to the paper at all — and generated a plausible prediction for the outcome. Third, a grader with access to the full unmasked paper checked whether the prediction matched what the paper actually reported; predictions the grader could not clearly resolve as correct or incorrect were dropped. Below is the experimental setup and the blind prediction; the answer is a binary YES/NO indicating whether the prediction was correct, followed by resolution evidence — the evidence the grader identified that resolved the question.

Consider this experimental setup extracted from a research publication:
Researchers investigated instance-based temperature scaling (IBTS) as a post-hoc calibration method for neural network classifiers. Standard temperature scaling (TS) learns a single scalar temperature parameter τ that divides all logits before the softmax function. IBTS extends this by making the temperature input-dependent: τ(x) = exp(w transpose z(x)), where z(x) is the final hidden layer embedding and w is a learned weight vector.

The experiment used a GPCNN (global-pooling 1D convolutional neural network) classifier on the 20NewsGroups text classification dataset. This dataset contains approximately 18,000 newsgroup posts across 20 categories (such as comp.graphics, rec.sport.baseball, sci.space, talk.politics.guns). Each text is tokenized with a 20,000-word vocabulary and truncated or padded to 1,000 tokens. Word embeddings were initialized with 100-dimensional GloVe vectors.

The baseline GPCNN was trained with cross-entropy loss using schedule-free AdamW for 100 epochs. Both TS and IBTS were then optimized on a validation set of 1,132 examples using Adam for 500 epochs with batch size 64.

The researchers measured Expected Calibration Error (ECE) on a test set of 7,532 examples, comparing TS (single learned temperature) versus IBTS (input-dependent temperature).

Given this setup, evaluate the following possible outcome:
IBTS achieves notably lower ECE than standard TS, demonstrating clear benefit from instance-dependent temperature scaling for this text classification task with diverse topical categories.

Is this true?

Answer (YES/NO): NO